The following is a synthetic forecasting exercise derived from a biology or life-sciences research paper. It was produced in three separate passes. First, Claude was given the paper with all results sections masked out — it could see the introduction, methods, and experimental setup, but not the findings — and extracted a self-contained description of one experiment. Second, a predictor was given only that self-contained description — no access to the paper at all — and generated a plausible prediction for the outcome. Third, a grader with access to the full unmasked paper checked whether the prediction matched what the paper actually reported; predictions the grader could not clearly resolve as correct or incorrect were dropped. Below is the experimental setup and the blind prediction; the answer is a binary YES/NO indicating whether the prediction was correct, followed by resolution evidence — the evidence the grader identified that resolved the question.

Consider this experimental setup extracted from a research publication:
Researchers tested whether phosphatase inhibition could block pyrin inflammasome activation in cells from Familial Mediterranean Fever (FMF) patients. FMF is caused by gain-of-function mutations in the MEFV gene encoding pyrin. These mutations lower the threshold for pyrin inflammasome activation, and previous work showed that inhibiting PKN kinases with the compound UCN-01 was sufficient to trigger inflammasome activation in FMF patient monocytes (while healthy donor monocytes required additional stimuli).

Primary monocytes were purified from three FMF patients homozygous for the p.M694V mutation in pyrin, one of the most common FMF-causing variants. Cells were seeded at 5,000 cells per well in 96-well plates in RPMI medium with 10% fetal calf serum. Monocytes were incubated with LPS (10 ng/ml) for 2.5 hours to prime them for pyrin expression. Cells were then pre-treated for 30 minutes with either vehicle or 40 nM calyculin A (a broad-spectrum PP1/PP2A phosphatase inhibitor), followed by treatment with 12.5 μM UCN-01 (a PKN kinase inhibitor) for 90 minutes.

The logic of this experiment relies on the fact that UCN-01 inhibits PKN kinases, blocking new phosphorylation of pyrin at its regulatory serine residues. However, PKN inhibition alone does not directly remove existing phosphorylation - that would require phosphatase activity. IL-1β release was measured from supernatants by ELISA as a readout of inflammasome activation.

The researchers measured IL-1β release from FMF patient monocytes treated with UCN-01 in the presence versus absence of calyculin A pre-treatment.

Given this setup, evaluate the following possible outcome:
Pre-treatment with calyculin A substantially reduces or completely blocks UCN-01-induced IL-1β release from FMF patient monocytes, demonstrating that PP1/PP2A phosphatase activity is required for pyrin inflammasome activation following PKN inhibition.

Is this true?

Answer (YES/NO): YES